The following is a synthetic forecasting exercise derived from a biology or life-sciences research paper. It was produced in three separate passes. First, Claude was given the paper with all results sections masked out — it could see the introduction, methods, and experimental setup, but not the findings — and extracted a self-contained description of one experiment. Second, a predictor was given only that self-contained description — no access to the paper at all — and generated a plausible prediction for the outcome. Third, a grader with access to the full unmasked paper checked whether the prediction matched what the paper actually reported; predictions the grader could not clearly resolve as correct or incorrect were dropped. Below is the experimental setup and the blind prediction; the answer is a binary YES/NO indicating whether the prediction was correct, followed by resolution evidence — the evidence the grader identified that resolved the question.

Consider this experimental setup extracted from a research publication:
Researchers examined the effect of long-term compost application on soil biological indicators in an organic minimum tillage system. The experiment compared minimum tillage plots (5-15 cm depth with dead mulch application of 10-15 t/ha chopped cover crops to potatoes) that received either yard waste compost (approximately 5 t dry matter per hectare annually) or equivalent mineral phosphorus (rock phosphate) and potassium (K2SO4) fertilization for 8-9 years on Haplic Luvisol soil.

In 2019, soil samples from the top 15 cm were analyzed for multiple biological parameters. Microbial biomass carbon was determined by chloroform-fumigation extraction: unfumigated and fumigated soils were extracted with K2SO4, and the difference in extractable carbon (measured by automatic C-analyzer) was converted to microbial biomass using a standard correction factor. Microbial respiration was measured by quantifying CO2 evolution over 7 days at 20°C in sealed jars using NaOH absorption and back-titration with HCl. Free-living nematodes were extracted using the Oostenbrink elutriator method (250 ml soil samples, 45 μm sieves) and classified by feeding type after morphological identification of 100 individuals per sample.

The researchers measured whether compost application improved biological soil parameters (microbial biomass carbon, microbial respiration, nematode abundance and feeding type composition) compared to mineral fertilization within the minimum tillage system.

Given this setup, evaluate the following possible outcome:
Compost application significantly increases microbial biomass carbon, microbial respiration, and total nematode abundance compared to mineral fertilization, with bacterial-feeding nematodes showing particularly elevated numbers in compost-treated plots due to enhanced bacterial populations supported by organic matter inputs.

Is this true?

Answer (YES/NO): NO